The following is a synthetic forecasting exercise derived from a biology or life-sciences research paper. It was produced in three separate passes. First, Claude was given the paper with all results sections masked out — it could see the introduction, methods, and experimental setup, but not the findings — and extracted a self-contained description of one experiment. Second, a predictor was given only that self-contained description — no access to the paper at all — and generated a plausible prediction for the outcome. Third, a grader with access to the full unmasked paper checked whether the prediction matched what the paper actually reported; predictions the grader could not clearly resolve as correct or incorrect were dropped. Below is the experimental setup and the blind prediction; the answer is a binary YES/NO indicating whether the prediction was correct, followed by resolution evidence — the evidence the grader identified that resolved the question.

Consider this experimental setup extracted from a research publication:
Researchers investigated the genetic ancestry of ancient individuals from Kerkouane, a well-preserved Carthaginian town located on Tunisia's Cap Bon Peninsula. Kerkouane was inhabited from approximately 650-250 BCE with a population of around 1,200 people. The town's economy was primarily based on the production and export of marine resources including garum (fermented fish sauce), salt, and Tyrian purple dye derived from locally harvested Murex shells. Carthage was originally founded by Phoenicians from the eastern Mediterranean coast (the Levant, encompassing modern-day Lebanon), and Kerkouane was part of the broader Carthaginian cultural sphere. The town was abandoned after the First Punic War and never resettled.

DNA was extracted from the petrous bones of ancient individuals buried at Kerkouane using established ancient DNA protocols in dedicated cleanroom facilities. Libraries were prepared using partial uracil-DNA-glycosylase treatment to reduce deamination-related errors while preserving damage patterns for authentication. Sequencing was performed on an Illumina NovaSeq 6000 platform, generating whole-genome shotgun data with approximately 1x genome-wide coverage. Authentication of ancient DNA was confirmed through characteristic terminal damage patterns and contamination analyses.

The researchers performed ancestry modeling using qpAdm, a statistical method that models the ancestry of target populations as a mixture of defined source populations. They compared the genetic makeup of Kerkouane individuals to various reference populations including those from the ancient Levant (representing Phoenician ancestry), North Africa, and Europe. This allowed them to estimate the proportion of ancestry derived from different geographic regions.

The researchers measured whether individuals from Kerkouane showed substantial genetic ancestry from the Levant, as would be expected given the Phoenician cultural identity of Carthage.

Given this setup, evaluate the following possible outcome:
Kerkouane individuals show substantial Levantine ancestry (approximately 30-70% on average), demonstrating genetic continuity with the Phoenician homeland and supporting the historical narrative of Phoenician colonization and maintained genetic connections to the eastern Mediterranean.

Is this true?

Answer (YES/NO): NO